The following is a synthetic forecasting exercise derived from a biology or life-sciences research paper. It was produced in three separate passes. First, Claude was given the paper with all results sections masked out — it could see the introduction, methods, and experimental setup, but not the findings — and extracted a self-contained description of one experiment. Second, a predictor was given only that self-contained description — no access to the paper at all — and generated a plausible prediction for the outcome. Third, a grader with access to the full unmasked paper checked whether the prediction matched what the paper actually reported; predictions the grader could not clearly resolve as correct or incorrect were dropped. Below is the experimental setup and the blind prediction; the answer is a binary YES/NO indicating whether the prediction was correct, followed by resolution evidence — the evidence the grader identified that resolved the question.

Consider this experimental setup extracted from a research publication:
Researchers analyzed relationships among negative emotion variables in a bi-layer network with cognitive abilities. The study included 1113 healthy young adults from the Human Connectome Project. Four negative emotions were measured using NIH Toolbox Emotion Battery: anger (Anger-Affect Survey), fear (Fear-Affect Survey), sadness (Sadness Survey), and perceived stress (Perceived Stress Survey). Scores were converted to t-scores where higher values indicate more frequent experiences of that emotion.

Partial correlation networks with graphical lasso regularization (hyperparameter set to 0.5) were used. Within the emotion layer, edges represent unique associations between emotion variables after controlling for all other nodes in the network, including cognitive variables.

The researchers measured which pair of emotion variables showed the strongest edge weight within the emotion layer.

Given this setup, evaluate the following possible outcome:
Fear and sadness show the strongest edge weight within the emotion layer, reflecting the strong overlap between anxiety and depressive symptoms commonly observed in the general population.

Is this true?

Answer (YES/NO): YES